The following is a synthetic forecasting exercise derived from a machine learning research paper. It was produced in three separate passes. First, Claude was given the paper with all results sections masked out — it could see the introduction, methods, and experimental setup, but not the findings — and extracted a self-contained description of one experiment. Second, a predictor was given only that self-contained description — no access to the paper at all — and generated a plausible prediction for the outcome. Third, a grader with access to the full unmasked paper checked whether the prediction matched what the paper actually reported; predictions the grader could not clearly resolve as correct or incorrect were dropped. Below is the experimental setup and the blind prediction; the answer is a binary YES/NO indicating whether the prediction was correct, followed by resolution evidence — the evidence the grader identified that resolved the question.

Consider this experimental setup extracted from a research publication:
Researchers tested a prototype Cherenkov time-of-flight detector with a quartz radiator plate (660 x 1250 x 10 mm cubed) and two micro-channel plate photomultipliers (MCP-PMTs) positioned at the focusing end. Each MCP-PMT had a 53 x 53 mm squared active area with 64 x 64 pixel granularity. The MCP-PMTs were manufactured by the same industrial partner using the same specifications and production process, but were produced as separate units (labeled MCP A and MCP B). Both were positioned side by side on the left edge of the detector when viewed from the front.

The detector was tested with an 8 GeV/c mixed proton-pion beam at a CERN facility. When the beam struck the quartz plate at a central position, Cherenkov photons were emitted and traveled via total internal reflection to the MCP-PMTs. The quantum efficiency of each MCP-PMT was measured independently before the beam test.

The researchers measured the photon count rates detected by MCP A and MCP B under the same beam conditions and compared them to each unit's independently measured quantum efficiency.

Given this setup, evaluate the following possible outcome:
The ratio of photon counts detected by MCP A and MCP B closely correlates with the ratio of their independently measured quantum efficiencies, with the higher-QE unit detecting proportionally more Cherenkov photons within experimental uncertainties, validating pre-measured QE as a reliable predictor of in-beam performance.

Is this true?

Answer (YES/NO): YES